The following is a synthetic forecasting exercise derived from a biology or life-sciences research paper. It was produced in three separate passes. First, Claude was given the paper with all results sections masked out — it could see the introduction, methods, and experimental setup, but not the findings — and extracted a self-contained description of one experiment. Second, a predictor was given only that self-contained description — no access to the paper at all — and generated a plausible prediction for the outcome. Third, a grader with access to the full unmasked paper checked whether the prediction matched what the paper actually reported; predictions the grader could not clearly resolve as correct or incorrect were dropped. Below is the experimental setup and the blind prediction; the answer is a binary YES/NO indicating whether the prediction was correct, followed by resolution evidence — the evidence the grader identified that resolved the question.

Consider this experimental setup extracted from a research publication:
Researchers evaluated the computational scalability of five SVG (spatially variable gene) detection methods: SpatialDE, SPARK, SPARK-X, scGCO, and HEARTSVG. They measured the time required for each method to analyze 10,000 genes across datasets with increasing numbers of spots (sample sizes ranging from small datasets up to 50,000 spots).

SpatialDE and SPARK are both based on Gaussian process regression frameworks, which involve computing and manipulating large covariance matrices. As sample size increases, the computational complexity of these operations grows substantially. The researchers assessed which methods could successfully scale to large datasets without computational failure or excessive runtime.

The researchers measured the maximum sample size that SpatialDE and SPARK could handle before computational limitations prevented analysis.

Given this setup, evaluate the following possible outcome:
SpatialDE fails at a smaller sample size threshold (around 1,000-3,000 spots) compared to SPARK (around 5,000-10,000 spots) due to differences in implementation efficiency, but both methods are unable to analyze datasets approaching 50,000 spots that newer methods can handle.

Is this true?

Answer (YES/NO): NO